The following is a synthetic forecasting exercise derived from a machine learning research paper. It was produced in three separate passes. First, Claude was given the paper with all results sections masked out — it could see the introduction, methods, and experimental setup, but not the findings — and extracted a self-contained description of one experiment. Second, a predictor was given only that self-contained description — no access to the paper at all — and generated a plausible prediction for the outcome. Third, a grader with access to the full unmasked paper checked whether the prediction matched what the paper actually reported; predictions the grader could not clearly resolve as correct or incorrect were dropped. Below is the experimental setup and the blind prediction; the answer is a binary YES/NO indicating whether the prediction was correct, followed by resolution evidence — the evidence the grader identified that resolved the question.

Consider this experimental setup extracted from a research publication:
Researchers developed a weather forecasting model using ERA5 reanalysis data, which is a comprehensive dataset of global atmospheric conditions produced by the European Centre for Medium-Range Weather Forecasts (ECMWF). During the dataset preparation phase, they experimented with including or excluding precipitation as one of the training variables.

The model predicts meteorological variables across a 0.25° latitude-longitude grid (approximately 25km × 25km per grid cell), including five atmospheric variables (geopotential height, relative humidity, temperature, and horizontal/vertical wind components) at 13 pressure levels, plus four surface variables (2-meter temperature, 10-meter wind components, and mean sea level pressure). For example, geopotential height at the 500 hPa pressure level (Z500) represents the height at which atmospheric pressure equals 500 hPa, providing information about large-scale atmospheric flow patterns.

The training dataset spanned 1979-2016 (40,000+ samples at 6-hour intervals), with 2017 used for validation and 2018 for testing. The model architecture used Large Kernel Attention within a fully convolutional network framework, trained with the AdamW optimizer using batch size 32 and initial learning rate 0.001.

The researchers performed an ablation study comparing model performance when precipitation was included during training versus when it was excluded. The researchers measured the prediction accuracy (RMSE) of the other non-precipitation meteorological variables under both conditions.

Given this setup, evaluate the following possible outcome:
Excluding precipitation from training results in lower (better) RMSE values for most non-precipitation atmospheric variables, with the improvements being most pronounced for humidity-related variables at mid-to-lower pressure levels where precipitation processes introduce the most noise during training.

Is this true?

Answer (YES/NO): NO